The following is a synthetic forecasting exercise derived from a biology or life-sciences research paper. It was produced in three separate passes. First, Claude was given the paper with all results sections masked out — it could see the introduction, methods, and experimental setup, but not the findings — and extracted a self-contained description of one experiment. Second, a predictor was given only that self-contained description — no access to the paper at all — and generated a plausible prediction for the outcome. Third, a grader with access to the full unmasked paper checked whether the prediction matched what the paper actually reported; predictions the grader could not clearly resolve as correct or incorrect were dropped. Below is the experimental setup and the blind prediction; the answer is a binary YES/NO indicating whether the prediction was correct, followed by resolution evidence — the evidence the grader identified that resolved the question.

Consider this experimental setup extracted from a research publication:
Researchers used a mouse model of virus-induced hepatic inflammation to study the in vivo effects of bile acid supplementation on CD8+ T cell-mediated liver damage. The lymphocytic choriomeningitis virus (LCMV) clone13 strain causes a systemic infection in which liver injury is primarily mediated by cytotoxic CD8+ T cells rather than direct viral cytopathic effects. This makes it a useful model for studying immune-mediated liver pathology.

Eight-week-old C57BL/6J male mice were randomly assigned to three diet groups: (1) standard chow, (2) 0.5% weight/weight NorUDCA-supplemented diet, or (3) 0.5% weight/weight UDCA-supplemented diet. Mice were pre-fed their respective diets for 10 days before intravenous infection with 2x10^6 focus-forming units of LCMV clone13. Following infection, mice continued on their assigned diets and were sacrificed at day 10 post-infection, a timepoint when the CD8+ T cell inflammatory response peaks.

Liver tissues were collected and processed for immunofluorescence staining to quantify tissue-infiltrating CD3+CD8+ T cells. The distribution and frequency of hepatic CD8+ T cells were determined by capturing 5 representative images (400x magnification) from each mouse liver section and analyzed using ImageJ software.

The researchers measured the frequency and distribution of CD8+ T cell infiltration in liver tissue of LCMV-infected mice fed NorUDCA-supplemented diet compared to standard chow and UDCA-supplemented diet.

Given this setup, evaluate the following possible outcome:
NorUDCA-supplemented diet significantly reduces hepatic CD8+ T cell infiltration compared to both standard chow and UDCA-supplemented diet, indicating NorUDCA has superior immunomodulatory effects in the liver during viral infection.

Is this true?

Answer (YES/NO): YES